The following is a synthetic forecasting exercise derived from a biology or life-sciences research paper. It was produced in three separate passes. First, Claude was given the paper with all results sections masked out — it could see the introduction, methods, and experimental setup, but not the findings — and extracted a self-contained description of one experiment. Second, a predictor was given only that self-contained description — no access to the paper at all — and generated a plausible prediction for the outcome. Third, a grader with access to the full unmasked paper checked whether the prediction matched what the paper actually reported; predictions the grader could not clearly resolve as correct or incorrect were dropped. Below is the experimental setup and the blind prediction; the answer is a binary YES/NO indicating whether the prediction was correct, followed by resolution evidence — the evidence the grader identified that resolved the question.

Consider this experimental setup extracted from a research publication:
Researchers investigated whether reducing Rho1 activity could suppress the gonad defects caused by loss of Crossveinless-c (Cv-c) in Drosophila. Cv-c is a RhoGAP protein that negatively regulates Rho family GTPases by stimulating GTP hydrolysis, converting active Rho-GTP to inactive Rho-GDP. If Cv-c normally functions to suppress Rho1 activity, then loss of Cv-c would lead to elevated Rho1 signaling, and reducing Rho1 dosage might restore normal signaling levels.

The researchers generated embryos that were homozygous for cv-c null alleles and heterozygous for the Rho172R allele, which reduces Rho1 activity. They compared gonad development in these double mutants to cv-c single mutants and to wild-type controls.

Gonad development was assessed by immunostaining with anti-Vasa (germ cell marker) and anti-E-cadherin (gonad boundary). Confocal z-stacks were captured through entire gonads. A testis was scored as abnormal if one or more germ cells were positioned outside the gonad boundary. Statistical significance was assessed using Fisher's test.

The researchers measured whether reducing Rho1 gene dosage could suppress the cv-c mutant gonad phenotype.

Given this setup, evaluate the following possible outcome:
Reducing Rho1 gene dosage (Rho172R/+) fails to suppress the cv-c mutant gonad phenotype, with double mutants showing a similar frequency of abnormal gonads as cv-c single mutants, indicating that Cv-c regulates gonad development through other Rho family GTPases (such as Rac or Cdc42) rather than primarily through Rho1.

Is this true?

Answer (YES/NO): NO